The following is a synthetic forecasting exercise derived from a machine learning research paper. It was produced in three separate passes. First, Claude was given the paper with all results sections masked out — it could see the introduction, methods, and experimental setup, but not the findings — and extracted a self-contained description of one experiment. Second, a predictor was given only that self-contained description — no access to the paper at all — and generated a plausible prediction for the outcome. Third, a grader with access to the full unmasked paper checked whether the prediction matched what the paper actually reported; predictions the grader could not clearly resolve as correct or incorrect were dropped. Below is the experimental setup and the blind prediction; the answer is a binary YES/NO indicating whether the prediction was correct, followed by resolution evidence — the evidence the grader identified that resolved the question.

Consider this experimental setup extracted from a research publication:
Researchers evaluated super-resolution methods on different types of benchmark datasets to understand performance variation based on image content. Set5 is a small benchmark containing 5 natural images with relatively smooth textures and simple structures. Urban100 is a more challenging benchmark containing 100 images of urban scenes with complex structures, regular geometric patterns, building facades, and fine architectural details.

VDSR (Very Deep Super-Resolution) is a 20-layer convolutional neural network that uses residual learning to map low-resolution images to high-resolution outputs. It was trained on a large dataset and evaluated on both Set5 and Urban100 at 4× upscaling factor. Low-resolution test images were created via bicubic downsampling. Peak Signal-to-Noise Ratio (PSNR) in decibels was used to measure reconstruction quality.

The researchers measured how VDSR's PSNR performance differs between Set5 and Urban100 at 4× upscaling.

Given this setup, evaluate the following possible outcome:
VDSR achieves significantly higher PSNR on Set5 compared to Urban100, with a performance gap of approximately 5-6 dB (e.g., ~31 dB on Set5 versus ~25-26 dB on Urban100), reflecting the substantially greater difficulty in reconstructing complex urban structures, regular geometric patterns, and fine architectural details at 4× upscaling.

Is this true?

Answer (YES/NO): YES